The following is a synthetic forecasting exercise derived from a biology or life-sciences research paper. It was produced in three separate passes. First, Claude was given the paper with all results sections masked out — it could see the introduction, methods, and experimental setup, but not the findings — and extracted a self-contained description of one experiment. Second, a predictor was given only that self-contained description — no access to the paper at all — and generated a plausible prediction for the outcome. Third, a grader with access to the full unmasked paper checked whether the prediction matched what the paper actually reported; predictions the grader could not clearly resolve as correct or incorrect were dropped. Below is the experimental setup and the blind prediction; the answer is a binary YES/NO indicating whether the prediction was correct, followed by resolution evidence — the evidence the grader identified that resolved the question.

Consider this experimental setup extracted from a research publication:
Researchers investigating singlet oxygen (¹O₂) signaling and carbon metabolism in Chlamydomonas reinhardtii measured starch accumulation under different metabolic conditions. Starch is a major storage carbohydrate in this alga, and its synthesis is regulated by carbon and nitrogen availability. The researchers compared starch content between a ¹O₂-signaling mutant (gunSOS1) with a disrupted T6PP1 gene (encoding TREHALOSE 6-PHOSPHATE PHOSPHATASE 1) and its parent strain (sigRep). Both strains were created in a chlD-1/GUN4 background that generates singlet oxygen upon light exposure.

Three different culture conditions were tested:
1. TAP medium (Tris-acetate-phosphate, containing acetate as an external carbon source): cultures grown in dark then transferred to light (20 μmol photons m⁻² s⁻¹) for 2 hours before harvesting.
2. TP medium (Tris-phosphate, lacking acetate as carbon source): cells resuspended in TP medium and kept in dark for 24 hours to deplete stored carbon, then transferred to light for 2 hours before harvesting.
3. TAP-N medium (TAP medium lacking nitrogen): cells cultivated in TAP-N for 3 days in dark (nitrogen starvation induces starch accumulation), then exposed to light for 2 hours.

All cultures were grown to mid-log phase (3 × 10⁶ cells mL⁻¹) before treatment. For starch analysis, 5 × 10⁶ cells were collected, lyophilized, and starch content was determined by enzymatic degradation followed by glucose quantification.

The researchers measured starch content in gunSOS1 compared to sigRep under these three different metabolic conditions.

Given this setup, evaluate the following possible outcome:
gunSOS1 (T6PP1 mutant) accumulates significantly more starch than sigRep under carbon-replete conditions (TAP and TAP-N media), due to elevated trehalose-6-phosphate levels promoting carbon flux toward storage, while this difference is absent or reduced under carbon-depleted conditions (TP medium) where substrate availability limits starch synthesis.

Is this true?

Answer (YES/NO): NO